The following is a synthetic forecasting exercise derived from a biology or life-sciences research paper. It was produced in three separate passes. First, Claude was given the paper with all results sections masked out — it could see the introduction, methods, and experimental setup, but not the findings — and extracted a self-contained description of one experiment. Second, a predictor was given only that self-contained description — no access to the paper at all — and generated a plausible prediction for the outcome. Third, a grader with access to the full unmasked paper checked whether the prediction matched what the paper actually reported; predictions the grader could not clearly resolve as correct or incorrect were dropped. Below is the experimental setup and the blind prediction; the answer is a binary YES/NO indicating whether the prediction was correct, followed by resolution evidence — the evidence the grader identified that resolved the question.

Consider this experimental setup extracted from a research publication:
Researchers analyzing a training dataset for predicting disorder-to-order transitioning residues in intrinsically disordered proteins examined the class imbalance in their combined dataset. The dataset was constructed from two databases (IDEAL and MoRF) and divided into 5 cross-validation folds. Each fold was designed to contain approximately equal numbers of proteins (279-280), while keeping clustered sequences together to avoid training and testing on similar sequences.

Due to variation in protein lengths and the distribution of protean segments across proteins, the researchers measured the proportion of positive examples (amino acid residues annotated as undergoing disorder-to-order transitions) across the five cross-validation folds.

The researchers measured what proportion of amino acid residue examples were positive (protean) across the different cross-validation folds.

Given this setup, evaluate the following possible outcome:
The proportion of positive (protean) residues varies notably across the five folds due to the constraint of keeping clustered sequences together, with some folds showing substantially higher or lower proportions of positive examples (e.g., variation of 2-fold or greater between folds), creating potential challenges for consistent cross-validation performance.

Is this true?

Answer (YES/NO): NO